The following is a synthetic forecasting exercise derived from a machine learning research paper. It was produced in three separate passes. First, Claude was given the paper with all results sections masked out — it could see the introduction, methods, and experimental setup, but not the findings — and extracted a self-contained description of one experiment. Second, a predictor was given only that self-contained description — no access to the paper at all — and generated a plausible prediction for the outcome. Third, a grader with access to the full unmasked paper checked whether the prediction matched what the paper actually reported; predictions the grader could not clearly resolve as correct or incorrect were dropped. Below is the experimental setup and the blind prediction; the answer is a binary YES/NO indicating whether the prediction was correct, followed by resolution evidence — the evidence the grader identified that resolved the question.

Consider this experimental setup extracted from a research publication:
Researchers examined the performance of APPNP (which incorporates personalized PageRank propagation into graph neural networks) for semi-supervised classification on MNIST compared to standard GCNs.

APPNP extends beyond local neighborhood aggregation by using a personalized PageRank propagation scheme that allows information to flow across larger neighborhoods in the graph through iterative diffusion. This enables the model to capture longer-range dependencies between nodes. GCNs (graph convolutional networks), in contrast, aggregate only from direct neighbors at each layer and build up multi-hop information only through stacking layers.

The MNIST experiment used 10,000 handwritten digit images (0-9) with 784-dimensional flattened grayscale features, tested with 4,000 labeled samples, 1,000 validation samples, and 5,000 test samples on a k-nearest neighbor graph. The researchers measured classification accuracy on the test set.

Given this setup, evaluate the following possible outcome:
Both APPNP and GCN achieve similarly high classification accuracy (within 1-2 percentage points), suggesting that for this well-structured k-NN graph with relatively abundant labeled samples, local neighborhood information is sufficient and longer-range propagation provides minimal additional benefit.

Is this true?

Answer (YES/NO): NO